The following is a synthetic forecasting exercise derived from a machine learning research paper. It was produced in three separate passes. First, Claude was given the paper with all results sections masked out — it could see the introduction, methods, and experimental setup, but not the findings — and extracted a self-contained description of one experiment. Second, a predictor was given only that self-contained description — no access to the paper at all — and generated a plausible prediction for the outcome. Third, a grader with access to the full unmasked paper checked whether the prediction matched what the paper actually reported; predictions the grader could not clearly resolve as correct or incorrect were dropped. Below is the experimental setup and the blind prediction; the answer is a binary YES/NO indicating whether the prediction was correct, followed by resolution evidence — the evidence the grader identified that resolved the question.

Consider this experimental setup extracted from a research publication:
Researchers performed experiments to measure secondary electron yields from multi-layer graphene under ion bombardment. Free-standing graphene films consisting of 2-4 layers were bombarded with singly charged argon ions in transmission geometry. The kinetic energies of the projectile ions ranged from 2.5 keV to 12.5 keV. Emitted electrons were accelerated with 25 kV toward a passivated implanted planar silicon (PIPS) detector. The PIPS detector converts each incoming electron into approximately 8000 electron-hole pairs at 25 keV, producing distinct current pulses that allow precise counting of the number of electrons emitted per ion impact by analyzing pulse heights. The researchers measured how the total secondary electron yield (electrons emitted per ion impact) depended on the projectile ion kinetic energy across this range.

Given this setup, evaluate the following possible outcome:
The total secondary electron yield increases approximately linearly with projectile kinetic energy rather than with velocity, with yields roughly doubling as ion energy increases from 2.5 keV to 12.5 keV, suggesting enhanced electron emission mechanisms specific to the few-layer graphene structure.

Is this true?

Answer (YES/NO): NO